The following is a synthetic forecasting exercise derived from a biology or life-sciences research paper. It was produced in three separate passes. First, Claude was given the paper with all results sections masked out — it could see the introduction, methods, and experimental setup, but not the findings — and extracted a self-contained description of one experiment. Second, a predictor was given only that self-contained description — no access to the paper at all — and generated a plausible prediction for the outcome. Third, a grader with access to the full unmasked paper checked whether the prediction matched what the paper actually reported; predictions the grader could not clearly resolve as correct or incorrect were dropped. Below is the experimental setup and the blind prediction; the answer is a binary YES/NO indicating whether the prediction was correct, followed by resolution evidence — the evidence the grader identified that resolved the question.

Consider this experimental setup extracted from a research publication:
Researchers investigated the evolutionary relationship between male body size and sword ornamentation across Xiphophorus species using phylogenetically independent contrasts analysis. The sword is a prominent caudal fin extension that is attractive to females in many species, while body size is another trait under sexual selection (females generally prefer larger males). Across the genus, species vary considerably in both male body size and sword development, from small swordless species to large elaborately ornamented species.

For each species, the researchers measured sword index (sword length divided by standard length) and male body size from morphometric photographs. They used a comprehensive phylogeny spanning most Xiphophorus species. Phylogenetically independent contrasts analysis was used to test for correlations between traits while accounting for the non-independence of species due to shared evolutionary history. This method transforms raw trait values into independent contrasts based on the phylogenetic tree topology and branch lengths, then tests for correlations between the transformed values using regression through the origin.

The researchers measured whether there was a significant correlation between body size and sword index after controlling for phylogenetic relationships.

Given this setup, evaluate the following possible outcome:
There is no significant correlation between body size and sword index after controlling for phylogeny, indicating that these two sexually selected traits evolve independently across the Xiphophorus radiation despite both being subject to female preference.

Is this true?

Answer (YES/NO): NO